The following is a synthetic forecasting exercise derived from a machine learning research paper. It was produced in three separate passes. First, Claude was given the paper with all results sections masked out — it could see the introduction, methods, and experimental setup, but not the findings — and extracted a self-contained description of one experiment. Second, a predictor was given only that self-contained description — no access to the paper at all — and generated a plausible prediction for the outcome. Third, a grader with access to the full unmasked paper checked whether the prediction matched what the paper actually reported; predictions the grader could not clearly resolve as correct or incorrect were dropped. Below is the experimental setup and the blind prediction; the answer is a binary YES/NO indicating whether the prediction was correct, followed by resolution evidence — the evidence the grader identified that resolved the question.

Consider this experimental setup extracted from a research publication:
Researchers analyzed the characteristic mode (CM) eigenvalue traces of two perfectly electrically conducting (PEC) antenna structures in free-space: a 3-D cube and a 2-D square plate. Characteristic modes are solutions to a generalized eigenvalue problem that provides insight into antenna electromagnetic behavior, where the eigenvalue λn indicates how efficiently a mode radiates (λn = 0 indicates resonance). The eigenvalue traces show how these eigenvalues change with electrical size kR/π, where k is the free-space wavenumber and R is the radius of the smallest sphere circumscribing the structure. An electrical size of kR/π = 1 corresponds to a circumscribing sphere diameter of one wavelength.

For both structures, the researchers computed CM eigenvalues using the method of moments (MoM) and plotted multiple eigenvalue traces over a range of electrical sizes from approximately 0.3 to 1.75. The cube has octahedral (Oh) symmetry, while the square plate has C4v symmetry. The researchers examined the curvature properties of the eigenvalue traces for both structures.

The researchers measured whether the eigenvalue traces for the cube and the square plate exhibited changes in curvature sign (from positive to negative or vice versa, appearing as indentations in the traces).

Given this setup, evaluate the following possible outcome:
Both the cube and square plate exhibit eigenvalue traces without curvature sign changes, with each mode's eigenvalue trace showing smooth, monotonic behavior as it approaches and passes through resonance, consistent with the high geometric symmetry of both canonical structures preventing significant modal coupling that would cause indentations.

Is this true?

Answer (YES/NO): NO